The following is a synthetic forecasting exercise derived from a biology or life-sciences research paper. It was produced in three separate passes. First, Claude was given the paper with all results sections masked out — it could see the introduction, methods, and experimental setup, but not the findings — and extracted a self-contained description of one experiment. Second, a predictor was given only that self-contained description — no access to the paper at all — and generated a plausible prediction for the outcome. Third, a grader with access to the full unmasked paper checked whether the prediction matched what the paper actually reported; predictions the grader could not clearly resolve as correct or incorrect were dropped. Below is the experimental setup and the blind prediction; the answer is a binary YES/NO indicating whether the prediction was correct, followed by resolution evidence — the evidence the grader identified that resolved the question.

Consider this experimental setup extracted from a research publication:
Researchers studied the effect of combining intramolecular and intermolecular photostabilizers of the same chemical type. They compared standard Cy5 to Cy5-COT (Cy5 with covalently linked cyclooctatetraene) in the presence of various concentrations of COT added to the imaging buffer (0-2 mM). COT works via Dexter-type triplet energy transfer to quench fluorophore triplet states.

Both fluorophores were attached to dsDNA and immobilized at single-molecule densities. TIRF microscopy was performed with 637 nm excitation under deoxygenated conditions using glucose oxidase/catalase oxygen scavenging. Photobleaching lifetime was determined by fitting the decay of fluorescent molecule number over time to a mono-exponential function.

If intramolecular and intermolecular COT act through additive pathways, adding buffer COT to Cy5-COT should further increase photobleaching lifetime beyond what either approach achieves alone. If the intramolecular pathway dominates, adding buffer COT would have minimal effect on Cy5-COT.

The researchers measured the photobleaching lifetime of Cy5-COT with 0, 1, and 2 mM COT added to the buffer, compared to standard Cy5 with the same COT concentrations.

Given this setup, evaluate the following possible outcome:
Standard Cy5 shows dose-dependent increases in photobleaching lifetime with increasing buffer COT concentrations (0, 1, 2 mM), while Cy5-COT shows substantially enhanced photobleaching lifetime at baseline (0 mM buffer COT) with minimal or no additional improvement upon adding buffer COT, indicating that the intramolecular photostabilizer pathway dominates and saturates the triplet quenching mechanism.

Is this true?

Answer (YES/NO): YES